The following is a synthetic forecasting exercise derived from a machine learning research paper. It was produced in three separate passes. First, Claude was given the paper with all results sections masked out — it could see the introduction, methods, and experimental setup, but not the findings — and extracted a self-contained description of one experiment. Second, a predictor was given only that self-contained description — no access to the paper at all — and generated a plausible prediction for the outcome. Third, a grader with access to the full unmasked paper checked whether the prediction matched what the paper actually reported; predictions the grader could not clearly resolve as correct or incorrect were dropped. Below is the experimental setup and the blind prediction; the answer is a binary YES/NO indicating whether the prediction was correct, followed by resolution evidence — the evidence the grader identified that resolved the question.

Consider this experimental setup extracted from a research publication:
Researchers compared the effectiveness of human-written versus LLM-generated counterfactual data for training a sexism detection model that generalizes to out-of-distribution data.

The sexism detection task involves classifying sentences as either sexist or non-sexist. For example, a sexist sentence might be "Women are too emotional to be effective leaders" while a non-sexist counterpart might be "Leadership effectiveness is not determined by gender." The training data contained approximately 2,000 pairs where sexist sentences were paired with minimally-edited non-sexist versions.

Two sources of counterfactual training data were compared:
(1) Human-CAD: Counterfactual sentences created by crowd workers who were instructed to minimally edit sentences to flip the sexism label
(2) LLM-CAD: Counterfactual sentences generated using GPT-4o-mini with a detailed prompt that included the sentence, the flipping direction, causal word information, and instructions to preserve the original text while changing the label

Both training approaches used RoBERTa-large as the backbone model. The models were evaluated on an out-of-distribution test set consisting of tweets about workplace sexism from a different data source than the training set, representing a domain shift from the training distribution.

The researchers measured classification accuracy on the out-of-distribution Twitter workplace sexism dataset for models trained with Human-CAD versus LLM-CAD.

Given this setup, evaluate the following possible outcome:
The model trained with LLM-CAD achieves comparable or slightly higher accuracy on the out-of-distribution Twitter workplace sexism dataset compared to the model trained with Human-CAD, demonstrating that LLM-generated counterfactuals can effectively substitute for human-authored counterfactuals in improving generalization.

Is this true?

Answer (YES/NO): YES